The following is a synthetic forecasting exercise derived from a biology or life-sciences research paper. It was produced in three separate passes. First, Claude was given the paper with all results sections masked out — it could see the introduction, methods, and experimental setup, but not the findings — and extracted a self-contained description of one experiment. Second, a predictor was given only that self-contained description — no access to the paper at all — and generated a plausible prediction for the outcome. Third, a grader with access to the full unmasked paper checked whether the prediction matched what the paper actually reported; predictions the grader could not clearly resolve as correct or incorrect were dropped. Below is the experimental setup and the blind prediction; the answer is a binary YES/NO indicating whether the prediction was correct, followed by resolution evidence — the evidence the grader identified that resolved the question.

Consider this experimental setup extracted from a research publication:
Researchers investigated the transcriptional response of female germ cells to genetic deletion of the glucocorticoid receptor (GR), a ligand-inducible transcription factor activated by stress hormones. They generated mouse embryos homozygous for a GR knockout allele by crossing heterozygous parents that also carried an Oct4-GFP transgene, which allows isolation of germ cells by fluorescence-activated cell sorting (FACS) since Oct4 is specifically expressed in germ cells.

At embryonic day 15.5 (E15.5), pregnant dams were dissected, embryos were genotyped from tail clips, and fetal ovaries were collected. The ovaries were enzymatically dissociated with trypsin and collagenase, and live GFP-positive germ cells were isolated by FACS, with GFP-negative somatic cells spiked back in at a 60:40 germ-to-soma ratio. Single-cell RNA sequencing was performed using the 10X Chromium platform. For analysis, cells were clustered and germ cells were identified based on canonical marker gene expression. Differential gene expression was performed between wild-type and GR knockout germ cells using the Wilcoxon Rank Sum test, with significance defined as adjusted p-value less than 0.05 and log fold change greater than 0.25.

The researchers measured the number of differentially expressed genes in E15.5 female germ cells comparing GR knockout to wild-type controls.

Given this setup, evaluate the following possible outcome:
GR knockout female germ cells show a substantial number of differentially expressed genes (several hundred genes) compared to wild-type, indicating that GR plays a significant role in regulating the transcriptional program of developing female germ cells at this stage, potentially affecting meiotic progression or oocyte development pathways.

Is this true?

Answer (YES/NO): NO